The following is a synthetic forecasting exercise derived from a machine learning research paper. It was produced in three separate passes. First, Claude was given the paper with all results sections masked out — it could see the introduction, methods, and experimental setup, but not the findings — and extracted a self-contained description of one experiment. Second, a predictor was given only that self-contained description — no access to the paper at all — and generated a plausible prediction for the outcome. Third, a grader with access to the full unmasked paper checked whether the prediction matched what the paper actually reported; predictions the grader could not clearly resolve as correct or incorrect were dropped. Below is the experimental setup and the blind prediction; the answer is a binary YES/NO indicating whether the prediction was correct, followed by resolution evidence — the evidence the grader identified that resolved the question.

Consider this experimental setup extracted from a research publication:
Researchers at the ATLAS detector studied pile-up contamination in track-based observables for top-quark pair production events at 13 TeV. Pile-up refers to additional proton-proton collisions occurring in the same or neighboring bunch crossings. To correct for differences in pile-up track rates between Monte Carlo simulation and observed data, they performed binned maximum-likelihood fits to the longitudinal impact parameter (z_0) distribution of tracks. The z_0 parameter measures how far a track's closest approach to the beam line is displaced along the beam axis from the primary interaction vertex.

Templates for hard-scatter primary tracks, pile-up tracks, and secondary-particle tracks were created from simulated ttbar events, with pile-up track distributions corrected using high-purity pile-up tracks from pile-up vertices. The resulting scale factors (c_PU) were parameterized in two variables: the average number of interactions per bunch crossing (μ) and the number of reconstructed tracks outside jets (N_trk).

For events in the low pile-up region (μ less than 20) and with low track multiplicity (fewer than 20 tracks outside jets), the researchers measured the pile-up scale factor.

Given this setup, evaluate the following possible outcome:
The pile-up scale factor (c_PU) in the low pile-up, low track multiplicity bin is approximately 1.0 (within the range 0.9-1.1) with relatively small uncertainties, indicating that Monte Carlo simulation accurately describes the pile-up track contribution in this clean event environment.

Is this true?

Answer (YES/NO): NO